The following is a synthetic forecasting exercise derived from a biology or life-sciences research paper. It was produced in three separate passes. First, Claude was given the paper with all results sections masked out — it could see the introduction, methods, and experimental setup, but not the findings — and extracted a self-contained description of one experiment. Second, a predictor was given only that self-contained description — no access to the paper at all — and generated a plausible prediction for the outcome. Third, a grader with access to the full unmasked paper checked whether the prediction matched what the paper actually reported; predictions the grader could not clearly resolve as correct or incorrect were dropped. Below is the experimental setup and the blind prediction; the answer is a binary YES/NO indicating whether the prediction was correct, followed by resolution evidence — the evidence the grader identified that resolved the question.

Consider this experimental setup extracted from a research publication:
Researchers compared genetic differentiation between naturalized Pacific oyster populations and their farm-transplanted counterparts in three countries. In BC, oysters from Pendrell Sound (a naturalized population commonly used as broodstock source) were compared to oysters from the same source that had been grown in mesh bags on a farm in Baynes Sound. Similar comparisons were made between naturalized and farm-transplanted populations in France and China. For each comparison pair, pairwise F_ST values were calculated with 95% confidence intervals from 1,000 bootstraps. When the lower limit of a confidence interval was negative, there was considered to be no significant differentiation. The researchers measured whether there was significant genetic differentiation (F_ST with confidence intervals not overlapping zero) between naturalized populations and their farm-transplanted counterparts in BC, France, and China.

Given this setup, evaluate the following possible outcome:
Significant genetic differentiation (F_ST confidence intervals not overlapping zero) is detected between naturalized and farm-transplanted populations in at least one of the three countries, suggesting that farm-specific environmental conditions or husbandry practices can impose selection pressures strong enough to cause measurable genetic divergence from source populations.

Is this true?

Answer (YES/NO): NO